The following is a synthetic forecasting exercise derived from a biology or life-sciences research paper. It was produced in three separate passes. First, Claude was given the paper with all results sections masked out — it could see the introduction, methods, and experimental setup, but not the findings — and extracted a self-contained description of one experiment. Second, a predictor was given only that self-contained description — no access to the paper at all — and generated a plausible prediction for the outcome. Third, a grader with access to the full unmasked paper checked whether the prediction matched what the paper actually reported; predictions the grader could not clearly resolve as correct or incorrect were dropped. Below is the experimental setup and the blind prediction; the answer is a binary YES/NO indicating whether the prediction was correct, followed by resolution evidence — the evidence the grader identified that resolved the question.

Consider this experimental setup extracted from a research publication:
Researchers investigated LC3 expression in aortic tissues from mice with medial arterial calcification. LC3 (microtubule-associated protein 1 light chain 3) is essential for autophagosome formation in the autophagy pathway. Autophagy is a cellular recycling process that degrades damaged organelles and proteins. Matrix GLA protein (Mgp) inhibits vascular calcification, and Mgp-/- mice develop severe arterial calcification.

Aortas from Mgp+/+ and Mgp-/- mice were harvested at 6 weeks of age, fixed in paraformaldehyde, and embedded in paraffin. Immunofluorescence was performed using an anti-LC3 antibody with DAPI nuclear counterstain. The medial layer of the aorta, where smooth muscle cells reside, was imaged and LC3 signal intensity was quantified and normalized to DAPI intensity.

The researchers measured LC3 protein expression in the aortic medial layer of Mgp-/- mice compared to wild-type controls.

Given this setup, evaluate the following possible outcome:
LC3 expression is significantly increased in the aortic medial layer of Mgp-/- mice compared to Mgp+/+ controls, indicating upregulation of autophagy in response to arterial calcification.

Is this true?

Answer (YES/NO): NO